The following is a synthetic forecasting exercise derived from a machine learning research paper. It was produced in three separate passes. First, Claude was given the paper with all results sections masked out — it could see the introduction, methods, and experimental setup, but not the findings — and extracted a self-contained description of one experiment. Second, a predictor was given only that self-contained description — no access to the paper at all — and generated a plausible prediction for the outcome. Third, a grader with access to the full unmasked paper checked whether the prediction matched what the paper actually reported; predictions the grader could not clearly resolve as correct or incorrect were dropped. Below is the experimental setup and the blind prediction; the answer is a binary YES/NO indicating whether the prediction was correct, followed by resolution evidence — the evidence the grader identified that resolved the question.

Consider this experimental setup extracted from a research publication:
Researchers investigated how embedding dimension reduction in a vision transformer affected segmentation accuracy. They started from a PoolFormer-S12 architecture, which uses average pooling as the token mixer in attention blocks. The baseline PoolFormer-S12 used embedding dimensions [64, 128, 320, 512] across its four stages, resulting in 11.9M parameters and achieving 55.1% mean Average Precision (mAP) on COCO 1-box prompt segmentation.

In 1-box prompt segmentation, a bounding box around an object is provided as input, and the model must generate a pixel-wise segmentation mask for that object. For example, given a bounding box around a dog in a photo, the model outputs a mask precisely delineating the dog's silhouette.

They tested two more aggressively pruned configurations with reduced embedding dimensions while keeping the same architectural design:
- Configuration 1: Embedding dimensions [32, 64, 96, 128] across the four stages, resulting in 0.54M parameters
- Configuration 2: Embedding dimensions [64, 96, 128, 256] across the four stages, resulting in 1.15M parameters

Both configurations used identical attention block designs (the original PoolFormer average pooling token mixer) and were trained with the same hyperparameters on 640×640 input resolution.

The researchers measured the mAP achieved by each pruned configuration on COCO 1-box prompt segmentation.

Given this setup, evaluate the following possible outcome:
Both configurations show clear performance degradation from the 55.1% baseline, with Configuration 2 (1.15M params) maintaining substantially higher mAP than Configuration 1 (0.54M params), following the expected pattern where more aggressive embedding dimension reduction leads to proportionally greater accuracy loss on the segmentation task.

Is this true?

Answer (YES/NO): YES